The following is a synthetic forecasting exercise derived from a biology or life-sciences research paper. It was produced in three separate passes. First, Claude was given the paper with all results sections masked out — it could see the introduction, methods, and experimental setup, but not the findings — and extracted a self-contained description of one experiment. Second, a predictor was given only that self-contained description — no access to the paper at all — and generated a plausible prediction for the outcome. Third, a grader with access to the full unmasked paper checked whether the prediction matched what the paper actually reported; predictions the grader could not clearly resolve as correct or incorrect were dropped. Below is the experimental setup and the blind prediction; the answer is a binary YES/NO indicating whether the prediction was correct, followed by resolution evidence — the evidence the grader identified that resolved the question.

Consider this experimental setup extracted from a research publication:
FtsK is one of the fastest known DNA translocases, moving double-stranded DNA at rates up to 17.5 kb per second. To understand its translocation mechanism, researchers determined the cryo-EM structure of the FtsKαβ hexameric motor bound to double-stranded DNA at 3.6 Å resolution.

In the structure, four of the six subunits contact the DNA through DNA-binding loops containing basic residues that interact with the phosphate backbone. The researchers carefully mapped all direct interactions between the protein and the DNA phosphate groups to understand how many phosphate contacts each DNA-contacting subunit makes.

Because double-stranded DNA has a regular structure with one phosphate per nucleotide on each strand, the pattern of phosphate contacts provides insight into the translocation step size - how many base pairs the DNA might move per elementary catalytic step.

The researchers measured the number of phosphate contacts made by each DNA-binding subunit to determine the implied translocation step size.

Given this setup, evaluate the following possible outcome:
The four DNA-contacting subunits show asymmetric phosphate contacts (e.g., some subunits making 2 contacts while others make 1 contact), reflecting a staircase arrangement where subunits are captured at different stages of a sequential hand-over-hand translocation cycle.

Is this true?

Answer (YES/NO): NO